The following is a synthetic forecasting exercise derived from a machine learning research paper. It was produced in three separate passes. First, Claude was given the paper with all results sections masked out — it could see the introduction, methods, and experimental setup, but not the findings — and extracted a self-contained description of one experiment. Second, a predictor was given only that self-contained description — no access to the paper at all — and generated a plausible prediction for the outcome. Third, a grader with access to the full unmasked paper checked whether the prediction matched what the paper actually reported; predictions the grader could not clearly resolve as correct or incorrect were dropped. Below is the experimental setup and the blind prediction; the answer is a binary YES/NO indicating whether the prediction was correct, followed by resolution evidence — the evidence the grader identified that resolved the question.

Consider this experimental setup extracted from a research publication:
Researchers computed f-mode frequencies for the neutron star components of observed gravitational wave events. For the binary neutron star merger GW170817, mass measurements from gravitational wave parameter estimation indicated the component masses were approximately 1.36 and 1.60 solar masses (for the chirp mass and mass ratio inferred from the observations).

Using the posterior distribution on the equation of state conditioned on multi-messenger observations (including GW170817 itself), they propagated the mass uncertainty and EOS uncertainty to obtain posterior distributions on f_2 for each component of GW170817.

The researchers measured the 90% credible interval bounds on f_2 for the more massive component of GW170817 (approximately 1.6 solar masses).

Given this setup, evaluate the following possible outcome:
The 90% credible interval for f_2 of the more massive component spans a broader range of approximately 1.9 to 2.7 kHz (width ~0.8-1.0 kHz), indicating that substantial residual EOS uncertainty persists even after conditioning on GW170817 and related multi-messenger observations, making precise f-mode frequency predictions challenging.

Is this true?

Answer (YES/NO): NO